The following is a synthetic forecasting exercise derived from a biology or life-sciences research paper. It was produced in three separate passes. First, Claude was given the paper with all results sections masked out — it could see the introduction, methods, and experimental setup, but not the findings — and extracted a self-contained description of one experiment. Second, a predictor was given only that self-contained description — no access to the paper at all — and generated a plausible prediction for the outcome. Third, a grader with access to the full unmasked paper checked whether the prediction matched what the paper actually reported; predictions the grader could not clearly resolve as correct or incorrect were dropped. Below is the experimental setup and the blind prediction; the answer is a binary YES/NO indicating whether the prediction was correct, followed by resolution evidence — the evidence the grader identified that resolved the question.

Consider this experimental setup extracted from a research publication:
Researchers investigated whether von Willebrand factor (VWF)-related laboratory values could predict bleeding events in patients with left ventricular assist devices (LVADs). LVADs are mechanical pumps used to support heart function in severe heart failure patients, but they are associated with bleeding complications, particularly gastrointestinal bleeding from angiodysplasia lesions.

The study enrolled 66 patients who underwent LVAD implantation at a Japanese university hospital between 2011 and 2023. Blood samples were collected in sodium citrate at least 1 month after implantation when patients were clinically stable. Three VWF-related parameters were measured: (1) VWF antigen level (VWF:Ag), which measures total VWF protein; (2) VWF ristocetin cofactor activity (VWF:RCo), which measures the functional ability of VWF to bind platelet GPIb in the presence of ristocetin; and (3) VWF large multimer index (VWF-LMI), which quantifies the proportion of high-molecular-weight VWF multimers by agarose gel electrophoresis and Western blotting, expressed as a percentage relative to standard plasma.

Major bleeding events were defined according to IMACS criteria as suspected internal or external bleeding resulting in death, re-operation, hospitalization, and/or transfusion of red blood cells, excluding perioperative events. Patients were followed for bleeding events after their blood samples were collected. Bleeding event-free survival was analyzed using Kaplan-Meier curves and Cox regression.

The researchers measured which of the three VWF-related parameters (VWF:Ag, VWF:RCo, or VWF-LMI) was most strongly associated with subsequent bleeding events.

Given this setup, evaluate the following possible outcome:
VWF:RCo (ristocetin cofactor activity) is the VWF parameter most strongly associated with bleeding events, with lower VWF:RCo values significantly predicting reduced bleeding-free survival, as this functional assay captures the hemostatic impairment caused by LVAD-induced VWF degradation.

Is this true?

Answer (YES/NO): NO